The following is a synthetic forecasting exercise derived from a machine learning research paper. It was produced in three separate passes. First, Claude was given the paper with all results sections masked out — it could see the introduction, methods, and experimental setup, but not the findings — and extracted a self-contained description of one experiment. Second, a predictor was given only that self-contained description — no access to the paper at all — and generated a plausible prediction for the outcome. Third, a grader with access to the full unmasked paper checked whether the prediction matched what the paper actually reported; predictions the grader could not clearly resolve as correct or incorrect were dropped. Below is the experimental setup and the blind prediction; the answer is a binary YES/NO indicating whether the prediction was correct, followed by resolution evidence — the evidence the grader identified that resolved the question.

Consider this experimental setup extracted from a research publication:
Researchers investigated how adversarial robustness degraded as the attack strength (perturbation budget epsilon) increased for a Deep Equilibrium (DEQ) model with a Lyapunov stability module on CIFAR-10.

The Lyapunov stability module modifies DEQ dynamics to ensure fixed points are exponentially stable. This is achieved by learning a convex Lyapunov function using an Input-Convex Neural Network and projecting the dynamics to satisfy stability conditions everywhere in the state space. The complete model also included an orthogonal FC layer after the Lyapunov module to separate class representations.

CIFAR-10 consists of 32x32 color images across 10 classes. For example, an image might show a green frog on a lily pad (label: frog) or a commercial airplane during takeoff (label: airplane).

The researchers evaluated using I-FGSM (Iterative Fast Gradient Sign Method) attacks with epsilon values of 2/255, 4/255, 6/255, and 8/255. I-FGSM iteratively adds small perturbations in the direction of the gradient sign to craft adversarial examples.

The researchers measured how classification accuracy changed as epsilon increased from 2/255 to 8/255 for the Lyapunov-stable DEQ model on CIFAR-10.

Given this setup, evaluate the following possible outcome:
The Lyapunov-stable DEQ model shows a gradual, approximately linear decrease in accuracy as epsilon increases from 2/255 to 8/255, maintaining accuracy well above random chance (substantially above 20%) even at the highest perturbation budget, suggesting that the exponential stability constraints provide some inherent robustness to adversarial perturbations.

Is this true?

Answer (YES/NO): NO